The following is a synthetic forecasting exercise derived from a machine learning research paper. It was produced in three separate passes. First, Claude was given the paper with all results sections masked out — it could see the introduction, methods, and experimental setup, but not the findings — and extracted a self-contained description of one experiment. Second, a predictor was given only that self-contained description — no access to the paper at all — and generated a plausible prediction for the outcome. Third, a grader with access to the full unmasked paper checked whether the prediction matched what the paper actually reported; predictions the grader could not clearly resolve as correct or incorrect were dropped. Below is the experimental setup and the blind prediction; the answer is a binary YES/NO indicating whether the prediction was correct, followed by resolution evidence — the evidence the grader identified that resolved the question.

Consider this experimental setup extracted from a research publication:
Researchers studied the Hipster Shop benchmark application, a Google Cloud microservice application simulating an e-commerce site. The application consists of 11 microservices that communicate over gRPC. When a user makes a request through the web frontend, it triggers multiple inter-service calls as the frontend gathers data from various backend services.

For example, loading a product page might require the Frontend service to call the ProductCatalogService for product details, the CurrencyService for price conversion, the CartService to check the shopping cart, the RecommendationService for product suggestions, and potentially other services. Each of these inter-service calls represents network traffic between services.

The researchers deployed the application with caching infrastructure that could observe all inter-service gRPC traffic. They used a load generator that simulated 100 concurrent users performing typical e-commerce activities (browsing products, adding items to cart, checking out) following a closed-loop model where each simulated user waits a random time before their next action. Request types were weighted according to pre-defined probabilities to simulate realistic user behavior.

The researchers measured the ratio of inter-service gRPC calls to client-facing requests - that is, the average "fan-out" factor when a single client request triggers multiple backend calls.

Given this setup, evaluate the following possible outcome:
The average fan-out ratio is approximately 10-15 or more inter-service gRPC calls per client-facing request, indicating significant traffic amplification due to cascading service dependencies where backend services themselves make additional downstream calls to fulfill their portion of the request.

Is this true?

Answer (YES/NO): YES